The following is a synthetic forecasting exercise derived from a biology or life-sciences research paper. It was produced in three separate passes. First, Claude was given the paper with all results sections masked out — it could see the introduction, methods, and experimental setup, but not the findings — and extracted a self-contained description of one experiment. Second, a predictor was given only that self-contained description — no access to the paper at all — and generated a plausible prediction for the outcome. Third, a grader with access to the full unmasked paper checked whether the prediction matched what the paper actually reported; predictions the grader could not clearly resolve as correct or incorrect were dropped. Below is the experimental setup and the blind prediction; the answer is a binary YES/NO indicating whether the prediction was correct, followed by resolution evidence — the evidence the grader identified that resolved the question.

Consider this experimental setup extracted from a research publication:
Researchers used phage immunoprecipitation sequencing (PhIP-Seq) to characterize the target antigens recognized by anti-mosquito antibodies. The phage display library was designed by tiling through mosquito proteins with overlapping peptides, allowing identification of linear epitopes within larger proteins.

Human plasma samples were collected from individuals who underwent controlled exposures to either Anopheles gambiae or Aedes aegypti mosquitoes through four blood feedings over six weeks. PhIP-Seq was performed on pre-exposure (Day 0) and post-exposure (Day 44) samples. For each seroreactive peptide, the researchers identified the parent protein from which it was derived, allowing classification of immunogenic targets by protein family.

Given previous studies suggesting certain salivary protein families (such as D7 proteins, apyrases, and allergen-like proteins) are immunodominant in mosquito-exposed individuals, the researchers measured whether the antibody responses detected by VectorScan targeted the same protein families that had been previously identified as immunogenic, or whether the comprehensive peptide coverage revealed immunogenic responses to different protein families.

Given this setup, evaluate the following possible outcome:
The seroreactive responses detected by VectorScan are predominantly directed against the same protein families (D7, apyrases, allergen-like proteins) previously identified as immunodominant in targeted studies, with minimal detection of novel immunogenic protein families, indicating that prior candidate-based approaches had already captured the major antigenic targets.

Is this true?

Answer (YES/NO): NO